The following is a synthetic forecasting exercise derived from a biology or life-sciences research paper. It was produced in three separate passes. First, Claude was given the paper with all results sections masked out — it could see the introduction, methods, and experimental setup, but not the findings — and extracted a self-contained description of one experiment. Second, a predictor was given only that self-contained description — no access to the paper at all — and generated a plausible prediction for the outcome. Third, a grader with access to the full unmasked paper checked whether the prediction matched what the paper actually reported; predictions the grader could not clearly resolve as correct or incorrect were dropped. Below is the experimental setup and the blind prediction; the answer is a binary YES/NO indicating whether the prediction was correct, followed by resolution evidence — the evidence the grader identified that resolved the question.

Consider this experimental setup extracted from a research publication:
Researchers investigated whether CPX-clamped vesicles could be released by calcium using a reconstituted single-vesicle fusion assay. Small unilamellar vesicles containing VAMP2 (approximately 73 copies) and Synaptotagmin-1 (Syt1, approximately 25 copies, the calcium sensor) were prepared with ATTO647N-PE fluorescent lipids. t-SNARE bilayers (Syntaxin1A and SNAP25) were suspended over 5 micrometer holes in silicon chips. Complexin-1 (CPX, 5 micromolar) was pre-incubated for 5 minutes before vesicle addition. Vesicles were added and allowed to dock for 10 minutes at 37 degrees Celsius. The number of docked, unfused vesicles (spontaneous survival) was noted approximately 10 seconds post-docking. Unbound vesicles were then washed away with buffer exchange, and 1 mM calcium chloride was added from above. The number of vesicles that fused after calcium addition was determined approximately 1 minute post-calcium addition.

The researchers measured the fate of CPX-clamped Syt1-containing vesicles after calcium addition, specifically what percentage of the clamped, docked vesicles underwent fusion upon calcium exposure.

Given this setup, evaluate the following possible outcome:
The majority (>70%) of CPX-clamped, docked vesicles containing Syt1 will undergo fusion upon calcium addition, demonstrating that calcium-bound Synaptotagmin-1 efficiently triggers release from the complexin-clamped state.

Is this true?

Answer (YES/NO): YES